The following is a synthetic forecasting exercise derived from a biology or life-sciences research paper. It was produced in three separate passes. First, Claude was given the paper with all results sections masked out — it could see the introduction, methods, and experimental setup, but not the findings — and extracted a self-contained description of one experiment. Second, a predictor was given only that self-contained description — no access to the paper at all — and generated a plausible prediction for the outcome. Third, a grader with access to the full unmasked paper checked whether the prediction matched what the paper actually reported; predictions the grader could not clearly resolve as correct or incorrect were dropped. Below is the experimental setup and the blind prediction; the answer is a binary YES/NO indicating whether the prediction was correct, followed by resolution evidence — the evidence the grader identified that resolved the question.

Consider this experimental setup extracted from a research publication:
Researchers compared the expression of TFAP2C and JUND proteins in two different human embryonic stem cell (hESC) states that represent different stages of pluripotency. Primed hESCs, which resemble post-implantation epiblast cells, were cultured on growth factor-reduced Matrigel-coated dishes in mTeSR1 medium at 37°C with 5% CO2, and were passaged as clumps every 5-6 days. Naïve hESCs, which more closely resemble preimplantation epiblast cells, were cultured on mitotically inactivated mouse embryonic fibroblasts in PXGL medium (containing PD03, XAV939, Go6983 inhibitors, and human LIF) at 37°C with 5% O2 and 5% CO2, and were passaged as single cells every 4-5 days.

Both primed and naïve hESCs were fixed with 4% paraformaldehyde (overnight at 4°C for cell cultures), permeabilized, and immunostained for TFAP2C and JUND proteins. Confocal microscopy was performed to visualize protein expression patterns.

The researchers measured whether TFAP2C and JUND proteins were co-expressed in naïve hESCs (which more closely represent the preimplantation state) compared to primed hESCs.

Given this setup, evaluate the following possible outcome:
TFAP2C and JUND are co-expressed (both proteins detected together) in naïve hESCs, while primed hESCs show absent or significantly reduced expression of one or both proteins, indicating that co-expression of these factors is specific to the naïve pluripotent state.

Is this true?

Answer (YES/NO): NO